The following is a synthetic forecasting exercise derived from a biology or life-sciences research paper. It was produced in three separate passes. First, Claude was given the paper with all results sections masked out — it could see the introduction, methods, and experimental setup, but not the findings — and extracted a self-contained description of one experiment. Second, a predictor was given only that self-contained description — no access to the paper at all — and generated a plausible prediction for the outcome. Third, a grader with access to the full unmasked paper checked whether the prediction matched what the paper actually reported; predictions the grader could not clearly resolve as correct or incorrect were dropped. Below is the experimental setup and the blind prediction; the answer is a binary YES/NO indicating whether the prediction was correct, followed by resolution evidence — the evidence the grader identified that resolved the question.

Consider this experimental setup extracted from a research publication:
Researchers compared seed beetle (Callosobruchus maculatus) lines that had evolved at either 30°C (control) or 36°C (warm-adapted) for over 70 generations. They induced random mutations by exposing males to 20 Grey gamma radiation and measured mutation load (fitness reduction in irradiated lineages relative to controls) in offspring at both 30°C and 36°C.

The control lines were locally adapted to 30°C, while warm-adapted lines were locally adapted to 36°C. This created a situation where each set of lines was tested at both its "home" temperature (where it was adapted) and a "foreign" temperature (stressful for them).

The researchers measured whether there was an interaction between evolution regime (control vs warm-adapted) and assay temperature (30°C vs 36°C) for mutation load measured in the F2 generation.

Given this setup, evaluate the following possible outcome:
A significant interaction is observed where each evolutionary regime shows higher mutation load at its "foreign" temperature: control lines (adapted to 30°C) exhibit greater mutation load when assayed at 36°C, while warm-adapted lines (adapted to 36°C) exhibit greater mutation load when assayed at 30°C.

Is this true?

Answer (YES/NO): NO